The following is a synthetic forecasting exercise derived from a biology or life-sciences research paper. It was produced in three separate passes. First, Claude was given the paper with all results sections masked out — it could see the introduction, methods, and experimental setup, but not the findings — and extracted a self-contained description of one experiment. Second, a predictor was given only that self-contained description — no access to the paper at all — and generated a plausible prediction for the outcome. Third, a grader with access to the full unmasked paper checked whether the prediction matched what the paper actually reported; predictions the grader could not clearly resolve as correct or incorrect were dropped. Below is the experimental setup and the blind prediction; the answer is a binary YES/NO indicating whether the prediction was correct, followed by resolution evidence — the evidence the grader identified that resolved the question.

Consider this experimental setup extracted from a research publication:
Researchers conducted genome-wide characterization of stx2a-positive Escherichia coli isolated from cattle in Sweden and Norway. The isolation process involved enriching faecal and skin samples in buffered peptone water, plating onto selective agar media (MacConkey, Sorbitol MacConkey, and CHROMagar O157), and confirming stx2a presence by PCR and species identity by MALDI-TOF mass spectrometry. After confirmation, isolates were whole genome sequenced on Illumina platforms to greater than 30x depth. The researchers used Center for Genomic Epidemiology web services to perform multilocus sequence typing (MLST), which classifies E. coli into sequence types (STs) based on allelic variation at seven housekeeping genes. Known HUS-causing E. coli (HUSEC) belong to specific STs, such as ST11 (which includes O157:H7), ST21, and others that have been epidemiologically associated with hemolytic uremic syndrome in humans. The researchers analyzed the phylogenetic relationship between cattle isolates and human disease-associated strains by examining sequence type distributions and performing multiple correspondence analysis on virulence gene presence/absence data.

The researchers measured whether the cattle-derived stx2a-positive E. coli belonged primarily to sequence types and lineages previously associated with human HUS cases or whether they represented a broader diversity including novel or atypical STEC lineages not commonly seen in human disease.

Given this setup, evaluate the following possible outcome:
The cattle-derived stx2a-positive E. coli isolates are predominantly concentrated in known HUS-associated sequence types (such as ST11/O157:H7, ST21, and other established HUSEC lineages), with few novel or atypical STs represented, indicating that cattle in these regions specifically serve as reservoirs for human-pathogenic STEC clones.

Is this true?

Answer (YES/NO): NO